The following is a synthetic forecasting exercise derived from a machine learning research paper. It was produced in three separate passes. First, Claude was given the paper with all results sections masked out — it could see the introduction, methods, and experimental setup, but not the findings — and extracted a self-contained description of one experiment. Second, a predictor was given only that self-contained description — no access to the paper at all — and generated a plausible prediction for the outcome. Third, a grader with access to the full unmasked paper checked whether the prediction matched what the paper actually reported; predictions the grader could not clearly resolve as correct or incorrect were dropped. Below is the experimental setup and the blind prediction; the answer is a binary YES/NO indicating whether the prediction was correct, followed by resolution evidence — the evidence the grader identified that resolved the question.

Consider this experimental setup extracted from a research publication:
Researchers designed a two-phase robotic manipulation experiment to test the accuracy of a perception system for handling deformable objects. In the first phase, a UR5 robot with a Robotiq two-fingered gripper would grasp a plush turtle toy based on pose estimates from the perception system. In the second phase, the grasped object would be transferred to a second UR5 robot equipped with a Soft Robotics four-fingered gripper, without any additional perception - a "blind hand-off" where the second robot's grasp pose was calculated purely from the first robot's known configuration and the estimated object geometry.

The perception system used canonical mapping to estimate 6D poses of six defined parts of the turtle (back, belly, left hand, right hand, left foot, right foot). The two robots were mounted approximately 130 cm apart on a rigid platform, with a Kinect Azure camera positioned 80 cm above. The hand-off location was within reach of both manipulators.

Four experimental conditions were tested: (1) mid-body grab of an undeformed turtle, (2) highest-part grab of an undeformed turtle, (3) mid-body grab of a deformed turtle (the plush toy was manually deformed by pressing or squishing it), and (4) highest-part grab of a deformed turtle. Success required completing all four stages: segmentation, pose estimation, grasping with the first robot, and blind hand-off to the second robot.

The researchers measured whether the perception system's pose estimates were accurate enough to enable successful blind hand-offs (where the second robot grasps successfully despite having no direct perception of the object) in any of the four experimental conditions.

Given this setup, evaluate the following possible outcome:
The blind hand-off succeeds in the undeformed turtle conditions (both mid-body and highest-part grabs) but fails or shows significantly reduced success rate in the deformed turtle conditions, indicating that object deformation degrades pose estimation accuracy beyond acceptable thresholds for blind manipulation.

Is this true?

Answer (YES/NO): NO